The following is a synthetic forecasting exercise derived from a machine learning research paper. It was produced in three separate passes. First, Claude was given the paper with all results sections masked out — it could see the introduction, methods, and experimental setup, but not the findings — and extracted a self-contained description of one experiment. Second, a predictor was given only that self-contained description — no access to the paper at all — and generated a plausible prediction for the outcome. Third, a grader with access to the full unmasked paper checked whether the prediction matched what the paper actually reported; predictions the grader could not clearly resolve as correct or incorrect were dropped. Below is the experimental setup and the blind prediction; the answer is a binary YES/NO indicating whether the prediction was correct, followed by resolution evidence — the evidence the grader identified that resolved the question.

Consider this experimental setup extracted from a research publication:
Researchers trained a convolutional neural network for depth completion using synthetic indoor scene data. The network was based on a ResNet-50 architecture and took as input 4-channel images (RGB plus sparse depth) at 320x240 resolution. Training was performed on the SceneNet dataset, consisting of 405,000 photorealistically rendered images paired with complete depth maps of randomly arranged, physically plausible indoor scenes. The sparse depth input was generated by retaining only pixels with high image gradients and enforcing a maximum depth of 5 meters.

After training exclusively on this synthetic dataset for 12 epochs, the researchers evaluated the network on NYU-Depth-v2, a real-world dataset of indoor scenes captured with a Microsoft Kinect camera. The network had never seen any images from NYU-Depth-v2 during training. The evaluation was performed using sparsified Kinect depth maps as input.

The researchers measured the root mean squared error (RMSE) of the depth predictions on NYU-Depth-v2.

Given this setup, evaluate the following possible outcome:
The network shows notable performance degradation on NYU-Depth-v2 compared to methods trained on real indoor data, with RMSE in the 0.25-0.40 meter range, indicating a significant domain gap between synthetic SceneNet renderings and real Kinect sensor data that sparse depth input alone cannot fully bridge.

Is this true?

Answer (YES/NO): NO